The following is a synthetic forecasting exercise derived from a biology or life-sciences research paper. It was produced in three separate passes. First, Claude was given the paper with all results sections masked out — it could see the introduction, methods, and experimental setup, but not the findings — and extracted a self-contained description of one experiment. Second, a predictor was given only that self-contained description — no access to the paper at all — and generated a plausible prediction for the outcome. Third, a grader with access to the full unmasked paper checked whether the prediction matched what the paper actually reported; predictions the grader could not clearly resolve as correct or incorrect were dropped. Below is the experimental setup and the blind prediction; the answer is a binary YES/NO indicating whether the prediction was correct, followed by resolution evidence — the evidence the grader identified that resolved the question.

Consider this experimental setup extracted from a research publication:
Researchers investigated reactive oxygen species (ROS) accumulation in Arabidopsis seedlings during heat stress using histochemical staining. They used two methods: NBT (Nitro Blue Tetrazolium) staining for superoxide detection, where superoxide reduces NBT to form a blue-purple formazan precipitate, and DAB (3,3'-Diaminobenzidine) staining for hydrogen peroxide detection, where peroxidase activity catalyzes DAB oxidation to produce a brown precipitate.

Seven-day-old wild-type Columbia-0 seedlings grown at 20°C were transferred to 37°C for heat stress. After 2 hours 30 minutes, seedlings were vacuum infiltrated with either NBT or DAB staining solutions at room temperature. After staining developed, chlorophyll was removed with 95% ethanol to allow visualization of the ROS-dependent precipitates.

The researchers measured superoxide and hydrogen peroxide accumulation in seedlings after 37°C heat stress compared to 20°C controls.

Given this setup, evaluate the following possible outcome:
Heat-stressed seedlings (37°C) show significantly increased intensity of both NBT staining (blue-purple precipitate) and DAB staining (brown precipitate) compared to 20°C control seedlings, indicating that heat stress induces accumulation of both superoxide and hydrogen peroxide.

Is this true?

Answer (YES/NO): NO